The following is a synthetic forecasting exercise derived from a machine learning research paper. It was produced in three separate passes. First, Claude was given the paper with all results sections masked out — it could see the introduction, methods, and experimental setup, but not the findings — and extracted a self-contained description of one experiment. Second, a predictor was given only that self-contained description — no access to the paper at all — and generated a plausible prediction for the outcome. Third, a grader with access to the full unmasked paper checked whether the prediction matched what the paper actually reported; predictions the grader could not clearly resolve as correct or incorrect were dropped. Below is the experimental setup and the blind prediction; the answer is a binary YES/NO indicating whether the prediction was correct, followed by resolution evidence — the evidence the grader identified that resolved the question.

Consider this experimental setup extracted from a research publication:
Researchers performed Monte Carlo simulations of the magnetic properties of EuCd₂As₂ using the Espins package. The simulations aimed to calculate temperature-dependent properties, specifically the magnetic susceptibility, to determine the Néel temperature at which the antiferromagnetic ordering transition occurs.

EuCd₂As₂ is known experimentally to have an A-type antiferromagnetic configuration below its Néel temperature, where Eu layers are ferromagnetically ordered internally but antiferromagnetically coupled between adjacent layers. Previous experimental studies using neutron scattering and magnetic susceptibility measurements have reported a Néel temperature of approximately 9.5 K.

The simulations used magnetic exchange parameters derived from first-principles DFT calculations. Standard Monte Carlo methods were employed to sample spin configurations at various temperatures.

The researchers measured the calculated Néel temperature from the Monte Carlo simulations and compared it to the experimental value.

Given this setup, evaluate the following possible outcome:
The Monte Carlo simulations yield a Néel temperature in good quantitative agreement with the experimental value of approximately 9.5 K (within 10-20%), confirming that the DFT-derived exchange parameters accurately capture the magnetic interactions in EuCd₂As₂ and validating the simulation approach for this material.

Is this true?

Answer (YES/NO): NO